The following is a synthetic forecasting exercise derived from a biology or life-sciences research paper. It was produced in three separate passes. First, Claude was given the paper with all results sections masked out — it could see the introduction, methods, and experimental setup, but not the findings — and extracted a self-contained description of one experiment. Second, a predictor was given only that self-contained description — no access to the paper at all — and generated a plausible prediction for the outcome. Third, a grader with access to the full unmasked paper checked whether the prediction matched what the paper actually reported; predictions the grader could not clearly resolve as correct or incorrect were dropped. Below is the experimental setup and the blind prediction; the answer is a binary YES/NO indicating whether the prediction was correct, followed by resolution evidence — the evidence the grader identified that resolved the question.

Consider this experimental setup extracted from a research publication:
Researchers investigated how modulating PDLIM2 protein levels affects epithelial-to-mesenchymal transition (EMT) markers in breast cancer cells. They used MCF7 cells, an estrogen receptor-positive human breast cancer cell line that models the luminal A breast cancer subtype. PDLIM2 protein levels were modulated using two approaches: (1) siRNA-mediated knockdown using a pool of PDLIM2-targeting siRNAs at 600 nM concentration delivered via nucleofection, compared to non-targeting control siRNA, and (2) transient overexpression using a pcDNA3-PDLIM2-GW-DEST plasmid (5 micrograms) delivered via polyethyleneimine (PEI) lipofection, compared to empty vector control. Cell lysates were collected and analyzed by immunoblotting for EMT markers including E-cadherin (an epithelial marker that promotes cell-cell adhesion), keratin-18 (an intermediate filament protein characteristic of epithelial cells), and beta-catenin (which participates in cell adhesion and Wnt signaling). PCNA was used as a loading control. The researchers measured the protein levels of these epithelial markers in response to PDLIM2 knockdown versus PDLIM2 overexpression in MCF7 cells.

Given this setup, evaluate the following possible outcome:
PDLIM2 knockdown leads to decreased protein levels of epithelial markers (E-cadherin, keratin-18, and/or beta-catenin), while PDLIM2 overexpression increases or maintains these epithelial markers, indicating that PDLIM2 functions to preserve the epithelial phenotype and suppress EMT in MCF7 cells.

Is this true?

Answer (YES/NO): NO